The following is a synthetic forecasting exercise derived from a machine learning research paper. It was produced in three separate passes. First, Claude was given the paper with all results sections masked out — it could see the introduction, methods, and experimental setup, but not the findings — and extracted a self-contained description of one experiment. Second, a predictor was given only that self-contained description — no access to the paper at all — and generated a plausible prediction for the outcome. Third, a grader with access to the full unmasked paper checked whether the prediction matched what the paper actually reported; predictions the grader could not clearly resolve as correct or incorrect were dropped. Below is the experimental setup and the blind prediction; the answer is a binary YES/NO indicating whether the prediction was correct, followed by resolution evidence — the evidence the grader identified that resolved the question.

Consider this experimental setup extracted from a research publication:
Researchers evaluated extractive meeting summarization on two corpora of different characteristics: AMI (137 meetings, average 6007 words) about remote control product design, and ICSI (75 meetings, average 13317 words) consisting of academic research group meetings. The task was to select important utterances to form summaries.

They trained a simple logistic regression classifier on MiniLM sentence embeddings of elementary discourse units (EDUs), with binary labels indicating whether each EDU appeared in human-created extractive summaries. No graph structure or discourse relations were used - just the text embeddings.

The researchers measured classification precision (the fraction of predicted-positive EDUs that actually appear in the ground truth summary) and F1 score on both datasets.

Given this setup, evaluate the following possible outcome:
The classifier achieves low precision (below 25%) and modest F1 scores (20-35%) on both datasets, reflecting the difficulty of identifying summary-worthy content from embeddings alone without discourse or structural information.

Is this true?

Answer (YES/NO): NO